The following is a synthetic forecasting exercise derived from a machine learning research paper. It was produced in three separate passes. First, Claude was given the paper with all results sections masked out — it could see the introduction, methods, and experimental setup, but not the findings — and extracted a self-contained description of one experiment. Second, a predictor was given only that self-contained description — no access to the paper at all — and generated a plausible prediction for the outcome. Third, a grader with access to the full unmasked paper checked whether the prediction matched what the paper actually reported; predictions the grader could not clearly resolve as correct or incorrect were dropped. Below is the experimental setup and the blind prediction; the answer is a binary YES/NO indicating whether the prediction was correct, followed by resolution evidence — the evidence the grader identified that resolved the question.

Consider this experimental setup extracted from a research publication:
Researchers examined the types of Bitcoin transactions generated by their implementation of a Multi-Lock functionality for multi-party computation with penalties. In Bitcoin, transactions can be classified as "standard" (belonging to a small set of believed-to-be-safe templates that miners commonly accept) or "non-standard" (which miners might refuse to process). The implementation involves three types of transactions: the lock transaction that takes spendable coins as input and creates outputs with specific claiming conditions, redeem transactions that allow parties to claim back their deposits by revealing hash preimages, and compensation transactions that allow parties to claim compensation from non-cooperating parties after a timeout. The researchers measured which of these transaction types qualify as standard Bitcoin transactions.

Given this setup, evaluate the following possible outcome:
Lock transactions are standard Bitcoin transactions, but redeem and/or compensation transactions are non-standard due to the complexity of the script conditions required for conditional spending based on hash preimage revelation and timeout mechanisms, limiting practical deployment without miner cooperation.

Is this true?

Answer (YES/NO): YES